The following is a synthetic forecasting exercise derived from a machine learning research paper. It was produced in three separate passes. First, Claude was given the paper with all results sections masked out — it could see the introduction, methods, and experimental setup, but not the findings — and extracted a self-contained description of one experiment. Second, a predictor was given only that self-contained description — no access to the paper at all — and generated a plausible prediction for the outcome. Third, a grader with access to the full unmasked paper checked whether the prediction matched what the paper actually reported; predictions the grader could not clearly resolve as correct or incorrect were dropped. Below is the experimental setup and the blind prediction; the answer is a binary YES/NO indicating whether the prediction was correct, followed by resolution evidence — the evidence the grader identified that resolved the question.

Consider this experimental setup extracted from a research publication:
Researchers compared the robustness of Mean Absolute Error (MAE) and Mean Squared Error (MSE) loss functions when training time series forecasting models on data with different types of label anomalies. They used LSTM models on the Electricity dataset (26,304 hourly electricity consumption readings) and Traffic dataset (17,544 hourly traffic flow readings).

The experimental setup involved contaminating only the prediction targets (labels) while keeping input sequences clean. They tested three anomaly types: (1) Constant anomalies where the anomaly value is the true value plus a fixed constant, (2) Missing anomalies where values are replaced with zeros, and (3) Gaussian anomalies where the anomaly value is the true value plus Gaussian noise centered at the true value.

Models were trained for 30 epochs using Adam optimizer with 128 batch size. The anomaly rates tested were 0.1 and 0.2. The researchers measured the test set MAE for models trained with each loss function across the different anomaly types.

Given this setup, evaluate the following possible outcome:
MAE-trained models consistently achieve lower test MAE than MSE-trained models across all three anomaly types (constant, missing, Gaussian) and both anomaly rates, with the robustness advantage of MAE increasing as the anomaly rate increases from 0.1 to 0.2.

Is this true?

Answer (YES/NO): NO